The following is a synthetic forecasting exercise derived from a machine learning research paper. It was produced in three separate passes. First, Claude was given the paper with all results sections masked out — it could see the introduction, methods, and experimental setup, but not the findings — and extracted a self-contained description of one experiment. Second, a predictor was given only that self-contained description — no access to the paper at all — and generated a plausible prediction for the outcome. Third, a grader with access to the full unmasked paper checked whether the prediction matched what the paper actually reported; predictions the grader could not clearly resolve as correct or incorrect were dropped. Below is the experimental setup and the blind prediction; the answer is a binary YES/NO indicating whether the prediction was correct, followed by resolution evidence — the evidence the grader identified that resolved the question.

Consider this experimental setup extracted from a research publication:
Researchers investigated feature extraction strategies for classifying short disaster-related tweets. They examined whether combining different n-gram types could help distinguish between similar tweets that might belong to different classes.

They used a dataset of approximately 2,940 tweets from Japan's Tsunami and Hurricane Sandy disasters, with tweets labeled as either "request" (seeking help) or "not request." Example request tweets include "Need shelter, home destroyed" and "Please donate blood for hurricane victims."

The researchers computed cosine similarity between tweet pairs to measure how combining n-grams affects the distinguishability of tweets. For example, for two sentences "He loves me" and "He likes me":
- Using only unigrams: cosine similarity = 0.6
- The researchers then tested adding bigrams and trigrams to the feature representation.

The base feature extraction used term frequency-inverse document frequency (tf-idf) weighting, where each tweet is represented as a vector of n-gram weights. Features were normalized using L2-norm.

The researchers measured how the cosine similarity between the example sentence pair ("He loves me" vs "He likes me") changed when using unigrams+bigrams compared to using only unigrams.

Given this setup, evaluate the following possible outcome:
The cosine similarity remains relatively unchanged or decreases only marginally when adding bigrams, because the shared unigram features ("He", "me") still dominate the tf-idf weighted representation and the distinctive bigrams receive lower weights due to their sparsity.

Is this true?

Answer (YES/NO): NO